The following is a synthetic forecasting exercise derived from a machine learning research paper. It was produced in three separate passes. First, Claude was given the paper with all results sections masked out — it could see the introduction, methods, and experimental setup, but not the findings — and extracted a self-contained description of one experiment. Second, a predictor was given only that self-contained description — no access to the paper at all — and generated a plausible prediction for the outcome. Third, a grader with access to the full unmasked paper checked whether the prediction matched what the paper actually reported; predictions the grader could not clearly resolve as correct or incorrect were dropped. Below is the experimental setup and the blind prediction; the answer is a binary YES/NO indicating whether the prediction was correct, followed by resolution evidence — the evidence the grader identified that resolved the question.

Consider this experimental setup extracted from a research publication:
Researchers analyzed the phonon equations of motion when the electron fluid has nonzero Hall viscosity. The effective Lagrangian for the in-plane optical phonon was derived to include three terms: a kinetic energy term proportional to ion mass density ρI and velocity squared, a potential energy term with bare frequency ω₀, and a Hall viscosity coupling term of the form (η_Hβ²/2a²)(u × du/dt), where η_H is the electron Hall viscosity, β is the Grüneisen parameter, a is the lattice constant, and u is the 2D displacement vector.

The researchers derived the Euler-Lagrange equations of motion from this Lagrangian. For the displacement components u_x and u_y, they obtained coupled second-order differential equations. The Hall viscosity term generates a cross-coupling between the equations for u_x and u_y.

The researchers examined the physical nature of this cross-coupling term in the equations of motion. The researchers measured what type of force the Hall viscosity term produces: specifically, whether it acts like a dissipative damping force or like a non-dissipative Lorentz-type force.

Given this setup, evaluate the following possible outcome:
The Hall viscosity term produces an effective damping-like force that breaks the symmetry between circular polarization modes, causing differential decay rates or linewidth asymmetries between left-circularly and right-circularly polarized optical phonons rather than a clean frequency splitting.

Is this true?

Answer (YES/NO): NO